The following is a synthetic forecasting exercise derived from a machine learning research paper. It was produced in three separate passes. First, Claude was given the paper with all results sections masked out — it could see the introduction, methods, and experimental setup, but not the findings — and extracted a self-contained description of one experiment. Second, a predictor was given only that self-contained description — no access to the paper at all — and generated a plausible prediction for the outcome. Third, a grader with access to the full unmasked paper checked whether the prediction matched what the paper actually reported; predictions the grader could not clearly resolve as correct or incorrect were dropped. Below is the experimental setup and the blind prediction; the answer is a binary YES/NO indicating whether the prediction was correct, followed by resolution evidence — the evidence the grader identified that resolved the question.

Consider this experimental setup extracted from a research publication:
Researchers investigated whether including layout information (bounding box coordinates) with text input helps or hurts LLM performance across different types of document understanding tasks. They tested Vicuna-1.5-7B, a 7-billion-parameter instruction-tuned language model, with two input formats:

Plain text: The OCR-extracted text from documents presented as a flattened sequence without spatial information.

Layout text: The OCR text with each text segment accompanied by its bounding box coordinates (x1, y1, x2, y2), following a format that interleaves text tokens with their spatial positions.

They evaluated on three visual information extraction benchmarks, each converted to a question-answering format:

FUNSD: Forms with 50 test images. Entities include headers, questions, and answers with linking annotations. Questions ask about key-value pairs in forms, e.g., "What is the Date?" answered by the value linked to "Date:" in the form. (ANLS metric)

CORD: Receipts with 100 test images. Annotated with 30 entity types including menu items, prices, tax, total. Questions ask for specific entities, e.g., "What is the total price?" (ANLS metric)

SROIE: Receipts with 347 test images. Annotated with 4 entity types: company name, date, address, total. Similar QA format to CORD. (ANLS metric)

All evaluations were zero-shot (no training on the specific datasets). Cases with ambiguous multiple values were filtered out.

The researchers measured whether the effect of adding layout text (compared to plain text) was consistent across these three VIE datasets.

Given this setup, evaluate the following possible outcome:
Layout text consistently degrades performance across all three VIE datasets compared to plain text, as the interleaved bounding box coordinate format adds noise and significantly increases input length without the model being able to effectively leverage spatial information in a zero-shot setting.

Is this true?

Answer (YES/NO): NO